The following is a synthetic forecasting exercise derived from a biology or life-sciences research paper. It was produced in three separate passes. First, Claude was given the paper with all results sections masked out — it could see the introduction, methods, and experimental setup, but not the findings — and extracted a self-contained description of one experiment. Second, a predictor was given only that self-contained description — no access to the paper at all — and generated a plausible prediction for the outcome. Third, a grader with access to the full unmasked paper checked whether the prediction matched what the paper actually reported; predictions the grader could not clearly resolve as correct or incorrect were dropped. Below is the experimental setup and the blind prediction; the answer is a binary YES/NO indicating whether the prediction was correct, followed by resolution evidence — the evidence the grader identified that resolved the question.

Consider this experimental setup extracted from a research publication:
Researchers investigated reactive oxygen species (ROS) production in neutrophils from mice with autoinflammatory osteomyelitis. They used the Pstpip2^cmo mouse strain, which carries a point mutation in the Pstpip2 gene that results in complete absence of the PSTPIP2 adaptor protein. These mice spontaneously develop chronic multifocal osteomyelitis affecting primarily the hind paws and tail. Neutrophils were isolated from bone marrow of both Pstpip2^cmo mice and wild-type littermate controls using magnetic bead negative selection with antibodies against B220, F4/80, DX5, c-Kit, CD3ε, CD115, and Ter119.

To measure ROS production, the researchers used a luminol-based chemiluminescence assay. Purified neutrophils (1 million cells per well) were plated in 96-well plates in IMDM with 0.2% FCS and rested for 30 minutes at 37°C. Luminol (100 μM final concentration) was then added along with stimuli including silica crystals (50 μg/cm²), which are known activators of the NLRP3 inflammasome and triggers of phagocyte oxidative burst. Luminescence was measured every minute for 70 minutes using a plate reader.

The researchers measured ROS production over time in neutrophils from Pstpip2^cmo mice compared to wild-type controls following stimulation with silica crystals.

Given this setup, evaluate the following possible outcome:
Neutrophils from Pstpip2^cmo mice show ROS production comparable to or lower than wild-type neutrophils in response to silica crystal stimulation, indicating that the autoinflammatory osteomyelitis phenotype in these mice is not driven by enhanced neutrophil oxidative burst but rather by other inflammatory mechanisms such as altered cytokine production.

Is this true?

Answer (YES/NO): NO